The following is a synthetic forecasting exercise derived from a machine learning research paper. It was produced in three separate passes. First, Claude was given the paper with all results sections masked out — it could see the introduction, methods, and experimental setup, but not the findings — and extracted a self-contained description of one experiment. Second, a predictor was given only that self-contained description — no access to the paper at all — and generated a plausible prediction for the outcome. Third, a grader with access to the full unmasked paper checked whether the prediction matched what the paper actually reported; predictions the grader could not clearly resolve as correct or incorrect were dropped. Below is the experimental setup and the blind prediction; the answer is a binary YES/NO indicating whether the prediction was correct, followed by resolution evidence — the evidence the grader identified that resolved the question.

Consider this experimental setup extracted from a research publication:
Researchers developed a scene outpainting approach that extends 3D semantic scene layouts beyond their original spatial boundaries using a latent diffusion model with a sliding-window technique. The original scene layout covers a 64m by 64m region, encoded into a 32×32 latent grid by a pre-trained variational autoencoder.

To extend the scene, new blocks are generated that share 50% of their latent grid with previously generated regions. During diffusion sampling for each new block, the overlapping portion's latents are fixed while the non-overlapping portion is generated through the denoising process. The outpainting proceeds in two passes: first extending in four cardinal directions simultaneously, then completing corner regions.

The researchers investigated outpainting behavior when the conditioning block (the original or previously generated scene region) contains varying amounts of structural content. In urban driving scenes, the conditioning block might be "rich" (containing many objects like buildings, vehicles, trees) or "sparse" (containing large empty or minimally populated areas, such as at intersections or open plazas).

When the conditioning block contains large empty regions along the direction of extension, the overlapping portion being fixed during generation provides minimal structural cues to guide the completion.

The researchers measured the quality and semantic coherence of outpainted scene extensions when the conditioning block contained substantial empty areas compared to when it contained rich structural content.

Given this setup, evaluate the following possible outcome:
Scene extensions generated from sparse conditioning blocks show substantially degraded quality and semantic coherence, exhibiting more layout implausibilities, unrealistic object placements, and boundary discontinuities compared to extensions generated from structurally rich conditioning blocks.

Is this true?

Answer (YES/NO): YES